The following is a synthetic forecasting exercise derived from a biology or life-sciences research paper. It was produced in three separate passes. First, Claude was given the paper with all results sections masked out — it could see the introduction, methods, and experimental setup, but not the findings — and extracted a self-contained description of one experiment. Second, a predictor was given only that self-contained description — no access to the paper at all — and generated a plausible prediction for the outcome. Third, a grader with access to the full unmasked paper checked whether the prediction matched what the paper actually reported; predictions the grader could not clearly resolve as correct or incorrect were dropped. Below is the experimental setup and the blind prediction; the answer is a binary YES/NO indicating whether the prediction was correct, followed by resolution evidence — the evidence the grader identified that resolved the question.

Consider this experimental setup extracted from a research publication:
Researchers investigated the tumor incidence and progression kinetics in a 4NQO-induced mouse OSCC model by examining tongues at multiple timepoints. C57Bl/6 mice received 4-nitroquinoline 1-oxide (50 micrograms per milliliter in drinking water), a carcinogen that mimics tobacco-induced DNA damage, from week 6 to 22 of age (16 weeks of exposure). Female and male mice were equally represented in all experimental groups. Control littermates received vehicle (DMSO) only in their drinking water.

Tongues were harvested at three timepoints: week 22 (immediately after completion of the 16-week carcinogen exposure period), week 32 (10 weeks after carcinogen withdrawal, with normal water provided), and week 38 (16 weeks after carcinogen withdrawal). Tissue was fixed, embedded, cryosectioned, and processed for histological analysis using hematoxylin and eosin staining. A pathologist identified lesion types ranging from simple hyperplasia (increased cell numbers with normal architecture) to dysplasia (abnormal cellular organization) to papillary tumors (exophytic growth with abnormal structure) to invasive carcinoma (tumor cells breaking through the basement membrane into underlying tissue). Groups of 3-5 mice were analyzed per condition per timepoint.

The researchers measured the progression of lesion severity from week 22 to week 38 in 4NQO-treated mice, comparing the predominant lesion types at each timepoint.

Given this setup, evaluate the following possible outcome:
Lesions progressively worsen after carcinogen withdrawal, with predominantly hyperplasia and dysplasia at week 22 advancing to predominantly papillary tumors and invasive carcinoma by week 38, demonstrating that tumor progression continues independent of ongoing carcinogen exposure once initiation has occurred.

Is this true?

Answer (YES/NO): YES